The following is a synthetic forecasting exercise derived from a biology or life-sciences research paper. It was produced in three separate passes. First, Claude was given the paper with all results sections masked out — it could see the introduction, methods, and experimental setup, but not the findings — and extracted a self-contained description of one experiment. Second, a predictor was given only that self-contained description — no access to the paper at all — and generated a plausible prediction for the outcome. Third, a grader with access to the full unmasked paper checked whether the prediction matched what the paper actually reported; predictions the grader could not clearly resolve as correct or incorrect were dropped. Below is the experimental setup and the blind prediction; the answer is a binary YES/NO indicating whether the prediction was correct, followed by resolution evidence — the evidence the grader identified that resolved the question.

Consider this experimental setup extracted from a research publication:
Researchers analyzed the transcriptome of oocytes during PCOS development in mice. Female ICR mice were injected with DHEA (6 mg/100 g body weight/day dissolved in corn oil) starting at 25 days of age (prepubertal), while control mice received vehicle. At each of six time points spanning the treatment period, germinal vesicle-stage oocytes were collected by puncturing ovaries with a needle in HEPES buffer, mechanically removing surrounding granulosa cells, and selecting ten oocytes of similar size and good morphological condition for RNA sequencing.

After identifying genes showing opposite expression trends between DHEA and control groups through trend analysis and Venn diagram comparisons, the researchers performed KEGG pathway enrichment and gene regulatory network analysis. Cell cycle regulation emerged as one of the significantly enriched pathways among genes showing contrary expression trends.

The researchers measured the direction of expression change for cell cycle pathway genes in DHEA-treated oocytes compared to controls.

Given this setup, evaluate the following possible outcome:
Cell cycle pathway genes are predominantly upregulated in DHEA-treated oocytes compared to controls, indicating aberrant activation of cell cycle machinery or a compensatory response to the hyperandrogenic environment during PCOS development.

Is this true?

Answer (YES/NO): NO